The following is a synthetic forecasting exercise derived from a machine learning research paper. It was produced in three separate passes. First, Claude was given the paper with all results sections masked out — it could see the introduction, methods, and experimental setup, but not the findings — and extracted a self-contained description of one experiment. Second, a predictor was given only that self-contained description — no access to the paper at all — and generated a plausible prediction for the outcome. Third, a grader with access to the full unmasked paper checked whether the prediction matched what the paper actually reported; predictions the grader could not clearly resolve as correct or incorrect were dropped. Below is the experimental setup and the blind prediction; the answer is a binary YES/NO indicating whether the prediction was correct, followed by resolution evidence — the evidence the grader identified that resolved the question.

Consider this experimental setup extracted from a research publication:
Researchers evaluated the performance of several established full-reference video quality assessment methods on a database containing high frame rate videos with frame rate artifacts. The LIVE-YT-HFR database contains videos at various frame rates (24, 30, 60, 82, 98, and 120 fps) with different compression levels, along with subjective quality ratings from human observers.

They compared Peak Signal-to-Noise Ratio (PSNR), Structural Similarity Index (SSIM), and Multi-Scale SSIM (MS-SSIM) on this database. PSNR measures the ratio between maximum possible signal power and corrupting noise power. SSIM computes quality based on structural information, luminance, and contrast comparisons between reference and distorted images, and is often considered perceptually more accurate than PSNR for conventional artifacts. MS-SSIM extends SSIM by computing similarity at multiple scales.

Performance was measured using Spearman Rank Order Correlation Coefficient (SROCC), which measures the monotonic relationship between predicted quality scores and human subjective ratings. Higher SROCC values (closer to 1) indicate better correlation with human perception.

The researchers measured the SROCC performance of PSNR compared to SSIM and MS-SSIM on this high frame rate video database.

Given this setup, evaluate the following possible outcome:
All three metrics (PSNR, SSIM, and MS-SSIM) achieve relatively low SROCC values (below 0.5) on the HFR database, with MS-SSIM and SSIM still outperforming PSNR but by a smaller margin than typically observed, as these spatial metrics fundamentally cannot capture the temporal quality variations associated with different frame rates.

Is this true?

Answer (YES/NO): NO